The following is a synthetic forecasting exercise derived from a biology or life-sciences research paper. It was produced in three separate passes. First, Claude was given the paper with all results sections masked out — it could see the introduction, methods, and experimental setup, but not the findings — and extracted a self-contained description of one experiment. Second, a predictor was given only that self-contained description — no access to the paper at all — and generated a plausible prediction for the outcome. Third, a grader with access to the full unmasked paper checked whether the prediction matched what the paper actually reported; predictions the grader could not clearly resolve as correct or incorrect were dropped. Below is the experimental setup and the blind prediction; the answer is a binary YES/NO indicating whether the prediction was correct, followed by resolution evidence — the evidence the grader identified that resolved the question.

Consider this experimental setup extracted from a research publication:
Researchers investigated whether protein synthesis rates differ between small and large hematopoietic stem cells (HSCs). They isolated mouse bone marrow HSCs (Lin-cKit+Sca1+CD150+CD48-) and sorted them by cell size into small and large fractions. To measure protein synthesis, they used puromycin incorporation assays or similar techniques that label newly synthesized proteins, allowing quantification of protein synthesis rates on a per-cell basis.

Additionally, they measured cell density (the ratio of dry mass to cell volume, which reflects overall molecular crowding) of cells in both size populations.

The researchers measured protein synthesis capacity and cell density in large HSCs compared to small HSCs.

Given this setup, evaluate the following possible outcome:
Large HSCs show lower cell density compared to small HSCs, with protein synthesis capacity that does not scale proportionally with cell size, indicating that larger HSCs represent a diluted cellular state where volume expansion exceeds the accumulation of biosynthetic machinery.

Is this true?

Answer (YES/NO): NO